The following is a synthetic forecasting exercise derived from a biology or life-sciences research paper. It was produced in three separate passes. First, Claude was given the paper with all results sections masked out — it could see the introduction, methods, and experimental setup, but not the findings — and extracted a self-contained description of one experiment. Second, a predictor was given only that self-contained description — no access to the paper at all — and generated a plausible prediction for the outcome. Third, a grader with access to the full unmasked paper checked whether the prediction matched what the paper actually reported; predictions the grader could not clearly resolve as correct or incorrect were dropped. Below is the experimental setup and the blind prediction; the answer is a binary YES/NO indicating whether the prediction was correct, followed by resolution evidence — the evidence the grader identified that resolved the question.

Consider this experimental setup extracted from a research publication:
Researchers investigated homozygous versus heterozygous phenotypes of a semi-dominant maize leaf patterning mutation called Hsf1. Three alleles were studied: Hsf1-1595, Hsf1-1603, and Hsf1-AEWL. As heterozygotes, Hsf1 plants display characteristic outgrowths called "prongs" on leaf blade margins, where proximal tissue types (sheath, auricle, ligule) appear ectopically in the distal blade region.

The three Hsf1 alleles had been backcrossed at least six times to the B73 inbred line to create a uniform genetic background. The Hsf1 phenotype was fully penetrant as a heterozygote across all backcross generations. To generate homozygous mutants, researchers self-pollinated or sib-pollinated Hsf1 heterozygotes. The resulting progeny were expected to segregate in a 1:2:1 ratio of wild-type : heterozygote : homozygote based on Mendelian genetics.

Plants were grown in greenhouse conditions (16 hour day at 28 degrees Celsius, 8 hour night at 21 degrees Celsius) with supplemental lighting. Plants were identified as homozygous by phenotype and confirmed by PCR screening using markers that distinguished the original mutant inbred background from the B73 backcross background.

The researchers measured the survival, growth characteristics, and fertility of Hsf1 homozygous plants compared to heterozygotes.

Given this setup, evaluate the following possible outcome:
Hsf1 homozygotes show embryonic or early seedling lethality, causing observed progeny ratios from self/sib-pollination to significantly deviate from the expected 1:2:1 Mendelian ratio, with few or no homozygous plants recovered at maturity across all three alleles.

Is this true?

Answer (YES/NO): NO